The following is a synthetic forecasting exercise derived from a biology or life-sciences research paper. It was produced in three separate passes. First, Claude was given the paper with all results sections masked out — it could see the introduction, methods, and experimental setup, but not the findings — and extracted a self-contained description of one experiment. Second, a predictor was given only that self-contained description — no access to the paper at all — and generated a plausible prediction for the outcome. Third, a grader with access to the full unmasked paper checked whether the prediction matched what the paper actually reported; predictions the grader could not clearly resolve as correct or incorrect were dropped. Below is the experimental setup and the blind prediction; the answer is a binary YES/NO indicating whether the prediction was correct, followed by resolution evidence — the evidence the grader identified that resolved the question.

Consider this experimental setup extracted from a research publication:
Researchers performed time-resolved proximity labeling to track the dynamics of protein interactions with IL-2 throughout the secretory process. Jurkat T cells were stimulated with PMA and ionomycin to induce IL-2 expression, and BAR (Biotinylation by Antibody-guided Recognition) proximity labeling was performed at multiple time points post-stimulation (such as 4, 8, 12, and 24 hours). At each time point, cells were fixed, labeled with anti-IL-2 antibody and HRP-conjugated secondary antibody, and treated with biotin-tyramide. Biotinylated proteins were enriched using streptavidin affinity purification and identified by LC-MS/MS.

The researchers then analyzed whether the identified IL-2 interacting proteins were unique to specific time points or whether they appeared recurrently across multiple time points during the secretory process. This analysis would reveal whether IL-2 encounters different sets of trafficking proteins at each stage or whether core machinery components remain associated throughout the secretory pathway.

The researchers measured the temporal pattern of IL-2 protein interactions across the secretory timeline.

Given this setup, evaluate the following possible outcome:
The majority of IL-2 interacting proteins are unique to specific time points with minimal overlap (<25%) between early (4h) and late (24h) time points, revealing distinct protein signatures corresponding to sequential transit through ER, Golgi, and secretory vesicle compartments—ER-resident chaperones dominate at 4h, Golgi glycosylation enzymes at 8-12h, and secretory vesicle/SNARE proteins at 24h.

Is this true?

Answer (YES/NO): NO